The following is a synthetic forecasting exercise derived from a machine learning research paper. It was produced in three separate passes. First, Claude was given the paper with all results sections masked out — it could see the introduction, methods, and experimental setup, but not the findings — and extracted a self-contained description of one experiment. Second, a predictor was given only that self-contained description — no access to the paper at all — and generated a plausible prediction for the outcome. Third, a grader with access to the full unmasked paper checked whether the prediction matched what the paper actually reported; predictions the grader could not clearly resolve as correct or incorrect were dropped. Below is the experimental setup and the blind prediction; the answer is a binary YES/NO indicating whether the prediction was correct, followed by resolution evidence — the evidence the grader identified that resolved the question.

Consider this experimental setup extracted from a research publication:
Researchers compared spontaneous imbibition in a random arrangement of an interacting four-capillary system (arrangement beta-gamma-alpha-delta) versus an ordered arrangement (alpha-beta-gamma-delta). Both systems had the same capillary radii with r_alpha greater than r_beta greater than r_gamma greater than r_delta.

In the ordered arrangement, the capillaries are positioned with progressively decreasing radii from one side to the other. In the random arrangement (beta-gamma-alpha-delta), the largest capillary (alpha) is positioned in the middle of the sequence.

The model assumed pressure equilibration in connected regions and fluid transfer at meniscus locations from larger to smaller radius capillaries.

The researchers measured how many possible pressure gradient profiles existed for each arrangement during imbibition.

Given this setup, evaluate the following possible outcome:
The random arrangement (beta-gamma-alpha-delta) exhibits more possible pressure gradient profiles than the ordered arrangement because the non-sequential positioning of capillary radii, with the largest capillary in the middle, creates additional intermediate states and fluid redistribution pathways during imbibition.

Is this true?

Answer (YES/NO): YES